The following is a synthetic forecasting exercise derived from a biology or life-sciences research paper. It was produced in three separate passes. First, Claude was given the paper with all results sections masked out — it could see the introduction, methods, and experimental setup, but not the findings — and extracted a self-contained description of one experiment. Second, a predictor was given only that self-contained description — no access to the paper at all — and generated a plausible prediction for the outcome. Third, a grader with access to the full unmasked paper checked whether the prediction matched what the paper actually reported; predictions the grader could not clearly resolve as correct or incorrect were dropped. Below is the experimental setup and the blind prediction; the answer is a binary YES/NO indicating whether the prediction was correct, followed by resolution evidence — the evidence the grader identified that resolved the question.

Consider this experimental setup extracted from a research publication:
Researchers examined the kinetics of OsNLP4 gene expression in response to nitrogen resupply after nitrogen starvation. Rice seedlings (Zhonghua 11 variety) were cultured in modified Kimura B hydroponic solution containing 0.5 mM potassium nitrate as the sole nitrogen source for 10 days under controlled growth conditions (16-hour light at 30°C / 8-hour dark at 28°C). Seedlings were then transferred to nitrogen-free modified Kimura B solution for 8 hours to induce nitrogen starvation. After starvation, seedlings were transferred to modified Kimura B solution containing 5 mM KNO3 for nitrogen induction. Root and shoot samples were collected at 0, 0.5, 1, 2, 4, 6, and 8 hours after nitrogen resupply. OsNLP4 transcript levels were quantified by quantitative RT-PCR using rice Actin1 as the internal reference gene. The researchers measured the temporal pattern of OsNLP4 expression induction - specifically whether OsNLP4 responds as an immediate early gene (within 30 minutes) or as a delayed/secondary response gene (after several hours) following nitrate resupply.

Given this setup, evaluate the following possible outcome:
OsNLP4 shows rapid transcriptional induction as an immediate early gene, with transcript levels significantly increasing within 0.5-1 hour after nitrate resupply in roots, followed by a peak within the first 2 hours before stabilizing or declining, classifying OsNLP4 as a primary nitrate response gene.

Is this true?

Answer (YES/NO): NO